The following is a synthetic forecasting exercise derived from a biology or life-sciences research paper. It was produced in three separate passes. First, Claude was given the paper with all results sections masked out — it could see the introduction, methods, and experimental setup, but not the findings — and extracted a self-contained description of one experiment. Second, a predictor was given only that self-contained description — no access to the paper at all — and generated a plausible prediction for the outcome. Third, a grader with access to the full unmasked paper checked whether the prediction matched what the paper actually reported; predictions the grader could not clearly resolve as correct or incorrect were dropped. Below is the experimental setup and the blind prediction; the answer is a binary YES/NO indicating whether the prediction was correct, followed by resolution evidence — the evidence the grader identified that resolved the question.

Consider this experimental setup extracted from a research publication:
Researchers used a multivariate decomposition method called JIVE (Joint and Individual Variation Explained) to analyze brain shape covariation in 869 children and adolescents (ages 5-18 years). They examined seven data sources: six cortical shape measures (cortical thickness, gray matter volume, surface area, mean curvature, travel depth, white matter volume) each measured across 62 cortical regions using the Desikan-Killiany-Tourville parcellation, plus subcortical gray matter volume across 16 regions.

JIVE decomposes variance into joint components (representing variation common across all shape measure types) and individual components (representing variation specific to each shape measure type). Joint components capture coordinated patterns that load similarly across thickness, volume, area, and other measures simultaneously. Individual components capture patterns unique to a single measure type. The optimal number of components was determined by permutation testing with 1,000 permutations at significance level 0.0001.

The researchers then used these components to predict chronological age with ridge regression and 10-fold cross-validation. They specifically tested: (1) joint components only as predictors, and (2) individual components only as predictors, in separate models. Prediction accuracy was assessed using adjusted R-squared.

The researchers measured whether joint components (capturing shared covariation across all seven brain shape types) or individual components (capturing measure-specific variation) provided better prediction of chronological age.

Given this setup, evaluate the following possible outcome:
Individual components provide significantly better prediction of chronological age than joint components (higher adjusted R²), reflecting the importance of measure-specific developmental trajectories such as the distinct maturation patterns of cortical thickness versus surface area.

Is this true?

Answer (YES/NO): NO